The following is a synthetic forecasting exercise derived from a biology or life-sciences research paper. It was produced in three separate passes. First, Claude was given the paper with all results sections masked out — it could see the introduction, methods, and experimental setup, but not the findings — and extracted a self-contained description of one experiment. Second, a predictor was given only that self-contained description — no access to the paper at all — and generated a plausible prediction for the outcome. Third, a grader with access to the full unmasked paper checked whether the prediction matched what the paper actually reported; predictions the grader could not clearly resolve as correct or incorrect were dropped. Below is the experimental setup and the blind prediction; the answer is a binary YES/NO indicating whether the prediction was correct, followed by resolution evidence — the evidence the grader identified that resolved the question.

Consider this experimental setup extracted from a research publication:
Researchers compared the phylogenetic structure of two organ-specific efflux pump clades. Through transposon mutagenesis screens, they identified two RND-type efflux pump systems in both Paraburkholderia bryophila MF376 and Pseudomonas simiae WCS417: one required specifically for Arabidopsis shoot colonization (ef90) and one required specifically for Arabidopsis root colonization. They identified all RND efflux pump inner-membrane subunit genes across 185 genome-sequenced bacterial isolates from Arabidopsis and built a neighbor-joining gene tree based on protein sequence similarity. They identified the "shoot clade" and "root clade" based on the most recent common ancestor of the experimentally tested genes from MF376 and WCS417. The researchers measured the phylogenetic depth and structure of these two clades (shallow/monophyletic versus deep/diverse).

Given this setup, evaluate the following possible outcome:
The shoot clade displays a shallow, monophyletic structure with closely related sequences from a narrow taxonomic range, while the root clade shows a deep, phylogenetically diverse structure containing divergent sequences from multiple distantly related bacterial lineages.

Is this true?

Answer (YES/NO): YES